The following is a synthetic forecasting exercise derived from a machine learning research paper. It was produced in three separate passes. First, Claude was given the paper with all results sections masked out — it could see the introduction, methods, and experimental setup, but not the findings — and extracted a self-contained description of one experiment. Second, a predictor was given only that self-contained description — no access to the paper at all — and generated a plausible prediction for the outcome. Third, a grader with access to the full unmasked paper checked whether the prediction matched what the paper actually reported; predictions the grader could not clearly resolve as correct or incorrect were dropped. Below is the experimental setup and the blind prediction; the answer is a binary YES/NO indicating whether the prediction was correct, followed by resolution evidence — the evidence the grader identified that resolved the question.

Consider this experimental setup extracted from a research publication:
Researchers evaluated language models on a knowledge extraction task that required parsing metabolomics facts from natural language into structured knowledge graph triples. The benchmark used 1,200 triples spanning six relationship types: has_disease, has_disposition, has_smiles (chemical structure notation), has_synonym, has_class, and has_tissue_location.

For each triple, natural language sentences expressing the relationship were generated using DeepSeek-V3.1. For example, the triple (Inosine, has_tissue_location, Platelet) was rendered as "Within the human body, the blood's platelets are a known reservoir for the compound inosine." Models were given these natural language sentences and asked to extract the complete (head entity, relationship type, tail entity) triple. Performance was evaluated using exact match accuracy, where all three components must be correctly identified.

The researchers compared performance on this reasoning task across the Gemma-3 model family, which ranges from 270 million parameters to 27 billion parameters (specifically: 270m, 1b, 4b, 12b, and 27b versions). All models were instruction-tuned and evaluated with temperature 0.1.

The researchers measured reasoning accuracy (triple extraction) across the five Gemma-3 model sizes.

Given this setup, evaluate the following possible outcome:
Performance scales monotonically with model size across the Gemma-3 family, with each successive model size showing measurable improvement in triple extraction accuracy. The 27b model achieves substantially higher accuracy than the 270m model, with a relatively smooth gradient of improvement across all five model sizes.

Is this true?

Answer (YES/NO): NO